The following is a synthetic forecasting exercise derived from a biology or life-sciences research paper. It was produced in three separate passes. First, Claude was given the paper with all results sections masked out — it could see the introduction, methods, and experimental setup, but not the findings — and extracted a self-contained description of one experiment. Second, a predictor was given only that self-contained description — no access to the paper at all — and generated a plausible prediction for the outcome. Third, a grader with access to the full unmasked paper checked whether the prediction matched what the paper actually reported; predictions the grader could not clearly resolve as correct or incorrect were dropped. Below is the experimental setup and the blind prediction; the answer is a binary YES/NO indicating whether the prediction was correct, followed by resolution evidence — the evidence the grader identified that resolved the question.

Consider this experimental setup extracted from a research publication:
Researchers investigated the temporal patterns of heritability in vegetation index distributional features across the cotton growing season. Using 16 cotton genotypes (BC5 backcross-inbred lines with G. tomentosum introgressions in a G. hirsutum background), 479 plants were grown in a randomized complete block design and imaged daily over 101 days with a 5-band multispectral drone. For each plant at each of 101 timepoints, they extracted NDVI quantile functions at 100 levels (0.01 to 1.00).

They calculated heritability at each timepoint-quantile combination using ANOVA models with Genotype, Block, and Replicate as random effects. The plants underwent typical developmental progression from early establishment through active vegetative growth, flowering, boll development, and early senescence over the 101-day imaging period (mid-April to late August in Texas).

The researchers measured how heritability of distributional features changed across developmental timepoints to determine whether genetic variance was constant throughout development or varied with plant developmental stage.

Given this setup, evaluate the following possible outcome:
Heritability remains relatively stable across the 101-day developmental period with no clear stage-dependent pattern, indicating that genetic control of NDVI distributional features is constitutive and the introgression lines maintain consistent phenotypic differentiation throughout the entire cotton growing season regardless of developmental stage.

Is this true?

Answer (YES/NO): NO